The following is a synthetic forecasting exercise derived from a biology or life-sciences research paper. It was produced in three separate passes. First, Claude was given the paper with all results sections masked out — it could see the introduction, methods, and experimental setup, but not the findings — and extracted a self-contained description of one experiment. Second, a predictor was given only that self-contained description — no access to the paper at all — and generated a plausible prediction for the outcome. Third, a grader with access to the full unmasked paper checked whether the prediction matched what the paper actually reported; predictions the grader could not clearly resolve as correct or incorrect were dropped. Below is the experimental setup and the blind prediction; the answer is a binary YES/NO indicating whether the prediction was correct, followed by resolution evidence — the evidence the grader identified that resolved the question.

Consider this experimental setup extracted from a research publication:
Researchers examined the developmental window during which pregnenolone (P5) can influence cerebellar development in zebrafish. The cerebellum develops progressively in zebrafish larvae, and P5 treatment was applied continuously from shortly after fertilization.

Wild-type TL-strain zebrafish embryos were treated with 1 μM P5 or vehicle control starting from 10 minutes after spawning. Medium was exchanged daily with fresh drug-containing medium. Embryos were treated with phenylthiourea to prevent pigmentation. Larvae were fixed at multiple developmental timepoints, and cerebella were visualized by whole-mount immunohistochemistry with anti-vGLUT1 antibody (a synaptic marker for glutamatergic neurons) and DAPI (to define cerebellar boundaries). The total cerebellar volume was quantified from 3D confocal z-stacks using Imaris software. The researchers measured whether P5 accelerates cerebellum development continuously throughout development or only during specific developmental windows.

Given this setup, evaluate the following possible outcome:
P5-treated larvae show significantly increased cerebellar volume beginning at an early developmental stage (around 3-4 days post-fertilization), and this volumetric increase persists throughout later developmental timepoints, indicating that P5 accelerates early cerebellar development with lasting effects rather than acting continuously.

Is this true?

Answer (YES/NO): NO